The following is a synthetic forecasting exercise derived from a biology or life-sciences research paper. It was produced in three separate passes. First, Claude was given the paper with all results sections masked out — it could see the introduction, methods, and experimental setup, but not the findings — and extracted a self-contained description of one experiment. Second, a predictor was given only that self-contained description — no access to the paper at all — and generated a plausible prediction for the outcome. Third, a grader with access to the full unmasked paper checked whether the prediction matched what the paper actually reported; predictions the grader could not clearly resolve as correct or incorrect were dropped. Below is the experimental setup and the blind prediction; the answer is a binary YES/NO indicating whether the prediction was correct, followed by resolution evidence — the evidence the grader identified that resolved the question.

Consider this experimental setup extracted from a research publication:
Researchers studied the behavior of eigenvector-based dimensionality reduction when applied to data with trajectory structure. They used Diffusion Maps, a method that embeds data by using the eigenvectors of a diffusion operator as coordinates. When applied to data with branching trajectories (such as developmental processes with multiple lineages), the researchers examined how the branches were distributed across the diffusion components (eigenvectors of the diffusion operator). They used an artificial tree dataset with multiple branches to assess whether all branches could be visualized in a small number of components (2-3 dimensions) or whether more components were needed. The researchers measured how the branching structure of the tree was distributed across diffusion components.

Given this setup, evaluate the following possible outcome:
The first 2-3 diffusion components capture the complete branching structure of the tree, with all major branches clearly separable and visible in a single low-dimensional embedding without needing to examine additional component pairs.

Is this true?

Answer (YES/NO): NO